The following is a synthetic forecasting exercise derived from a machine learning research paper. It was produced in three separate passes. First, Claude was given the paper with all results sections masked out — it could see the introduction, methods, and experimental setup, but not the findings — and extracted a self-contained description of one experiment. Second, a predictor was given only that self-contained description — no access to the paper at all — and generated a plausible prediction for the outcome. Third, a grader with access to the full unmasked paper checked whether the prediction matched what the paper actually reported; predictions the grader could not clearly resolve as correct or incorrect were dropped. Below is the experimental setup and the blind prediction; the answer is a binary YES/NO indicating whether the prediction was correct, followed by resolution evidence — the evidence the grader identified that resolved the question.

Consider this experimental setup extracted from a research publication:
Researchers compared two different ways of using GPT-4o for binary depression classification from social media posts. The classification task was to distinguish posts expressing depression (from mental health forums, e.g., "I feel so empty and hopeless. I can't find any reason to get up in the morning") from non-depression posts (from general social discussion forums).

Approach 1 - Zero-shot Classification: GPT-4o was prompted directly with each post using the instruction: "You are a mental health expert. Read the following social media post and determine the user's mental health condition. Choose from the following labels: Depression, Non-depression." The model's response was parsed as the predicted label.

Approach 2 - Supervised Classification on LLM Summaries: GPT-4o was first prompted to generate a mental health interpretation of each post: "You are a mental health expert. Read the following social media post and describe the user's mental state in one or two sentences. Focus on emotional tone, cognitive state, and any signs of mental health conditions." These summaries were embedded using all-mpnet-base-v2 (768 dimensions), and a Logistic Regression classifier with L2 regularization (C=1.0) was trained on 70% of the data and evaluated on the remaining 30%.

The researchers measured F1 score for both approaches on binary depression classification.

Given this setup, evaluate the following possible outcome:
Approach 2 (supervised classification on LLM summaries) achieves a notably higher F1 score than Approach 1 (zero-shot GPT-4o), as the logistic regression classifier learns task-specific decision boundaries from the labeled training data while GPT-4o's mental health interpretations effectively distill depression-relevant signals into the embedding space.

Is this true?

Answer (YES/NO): NO